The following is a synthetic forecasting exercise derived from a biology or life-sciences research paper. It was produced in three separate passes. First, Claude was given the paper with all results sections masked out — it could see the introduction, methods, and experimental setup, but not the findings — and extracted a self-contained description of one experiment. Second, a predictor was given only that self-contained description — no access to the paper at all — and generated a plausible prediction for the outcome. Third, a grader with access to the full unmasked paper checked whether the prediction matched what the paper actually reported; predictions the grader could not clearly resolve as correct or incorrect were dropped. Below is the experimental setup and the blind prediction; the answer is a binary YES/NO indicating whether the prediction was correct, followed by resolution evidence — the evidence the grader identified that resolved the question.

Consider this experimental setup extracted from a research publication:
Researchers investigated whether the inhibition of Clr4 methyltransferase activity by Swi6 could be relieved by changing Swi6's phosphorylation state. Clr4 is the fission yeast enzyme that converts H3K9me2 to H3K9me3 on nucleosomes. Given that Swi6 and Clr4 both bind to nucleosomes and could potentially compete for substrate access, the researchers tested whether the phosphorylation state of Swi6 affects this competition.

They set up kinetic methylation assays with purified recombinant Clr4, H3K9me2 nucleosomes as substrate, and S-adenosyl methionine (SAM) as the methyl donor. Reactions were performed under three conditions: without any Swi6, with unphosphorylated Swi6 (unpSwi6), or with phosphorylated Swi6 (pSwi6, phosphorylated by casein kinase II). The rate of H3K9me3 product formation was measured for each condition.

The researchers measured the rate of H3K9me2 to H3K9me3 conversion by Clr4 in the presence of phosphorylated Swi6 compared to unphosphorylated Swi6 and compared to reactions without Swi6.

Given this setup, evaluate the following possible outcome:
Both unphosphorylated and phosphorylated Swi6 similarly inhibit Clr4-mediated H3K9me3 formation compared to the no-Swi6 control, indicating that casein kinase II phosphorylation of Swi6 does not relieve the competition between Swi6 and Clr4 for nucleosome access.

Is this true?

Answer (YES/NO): NO